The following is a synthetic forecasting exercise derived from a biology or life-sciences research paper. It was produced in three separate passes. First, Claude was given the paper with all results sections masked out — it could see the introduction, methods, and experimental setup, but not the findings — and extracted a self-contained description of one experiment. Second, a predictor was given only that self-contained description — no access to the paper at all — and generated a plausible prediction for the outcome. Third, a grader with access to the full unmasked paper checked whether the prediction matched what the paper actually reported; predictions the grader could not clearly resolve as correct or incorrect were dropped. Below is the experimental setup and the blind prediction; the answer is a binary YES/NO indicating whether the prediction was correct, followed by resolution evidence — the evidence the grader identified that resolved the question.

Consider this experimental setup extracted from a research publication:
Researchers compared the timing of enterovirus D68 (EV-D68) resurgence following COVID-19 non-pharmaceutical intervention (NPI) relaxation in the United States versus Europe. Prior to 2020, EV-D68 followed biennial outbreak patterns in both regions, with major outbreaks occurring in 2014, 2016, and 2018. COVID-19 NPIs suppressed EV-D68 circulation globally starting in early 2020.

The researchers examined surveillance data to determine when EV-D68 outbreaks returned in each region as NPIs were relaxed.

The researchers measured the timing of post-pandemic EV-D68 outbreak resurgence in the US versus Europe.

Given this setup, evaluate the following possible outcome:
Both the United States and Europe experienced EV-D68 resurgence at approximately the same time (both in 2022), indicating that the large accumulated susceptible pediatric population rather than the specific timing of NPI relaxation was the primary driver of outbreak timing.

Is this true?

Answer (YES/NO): NO